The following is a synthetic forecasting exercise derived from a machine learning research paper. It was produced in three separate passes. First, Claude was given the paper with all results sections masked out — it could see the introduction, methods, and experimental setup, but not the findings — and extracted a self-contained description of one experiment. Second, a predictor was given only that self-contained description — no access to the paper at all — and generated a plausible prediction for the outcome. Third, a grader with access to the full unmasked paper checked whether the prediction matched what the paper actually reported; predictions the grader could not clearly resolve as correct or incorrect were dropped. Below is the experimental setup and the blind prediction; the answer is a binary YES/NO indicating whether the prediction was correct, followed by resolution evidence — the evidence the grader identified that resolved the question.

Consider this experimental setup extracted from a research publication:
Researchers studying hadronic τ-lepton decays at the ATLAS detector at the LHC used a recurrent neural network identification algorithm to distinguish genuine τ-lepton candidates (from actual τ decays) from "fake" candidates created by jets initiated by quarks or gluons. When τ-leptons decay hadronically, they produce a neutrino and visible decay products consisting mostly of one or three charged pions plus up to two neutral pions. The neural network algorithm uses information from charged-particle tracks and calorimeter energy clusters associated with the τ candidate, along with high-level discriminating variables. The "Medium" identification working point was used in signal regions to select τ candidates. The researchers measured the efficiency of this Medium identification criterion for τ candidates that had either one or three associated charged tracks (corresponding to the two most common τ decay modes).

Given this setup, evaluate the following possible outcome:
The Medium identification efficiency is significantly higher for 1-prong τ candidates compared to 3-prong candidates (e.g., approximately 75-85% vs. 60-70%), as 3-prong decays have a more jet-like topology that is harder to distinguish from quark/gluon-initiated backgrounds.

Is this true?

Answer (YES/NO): YES